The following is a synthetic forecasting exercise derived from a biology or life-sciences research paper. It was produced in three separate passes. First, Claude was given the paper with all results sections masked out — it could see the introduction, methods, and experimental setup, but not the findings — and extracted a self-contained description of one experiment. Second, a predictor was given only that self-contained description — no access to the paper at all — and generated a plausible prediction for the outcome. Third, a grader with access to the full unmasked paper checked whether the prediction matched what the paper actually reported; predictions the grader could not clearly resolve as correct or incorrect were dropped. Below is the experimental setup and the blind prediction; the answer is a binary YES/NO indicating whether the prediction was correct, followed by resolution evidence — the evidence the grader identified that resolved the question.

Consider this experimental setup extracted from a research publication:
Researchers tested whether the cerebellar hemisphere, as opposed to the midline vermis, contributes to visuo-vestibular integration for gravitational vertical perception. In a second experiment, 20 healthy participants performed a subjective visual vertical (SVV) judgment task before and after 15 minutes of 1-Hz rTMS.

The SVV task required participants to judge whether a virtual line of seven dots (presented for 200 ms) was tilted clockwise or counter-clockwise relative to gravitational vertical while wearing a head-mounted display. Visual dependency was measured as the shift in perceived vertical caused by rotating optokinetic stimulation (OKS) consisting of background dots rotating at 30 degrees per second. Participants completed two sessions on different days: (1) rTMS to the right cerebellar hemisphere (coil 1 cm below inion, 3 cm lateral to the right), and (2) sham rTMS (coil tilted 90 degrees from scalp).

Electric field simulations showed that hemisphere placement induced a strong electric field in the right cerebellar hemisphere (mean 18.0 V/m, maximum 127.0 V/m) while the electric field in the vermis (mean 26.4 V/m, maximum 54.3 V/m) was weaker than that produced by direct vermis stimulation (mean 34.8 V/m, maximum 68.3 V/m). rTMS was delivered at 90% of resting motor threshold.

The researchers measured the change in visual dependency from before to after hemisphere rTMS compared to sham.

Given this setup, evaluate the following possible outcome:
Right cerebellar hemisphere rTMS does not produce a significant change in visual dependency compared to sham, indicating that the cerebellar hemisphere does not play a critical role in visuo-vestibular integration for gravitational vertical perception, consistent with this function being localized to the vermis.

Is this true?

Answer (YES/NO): YES